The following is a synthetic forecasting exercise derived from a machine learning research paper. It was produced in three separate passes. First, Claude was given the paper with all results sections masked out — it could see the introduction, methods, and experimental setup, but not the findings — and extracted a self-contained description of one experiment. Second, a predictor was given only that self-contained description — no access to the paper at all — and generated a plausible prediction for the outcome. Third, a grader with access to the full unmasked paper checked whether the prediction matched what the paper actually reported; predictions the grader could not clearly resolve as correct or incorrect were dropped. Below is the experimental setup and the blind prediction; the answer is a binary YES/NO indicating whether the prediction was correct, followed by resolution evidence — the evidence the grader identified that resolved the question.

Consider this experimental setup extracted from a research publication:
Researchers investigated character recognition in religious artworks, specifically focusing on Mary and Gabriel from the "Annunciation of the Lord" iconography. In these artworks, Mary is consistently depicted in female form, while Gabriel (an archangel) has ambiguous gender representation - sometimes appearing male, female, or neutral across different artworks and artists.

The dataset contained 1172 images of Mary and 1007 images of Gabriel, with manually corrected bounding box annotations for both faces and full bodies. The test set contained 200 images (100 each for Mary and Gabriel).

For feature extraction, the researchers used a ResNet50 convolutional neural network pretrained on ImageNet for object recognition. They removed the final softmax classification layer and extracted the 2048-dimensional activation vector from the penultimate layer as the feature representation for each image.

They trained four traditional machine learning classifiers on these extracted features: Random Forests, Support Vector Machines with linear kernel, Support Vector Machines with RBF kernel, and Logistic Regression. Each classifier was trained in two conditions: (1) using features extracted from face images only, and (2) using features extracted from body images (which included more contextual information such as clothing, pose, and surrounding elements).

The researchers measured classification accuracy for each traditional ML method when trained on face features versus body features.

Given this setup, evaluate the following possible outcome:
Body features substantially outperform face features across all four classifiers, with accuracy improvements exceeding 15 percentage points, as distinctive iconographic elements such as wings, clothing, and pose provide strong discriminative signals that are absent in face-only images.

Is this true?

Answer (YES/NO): NO